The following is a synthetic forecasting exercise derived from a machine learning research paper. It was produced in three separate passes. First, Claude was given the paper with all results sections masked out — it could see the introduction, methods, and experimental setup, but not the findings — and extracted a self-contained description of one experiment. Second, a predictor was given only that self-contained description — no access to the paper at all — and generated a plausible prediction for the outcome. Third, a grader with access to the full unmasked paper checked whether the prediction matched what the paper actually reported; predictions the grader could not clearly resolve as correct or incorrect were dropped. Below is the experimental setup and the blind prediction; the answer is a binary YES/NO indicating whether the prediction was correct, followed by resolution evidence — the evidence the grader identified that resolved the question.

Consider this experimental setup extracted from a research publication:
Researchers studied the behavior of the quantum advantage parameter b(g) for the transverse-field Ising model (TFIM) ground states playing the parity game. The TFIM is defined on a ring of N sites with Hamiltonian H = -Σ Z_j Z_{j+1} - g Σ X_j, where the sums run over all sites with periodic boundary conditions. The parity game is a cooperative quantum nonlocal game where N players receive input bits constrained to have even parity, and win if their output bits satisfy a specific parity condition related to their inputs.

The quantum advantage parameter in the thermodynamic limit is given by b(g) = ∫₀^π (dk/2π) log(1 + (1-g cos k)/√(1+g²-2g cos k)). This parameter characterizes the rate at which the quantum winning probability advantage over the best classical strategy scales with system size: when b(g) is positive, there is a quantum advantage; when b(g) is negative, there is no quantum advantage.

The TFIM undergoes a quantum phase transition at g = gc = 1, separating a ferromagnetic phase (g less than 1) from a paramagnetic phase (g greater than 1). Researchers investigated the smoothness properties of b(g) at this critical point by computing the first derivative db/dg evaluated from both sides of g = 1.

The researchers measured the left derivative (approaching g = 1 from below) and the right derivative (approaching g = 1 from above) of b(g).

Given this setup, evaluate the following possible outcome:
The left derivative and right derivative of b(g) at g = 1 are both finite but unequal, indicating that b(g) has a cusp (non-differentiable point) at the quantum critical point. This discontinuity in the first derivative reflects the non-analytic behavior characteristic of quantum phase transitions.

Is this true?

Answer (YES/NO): YES